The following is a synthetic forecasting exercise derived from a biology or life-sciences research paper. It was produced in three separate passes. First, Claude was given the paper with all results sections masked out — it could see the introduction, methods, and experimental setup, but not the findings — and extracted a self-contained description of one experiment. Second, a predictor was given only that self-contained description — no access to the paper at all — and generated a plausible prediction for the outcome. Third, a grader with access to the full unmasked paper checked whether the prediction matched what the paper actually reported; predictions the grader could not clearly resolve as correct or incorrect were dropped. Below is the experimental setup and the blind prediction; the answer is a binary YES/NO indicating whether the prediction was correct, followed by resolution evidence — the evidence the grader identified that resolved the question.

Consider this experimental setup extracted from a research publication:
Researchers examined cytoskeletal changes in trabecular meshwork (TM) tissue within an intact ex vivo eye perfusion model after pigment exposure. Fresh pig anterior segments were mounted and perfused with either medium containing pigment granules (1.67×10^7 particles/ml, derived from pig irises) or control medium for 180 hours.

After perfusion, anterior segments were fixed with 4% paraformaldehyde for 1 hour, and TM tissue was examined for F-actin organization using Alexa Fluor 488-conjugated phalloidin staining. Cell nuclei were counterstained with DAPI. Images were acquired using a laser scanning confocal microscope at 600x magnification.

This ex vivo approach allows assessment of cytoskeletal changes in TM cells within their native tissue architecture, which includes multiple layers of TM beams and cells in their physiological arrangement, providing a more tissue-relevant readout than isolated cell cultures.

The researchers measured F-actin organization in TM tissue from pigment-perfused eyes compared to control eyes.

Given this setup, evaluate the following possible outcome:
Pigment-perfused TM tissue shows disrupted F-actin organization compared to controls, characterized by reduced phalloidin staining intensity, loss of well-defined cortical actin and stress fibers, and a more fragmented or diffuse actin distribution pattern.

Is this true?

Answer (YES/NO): NO